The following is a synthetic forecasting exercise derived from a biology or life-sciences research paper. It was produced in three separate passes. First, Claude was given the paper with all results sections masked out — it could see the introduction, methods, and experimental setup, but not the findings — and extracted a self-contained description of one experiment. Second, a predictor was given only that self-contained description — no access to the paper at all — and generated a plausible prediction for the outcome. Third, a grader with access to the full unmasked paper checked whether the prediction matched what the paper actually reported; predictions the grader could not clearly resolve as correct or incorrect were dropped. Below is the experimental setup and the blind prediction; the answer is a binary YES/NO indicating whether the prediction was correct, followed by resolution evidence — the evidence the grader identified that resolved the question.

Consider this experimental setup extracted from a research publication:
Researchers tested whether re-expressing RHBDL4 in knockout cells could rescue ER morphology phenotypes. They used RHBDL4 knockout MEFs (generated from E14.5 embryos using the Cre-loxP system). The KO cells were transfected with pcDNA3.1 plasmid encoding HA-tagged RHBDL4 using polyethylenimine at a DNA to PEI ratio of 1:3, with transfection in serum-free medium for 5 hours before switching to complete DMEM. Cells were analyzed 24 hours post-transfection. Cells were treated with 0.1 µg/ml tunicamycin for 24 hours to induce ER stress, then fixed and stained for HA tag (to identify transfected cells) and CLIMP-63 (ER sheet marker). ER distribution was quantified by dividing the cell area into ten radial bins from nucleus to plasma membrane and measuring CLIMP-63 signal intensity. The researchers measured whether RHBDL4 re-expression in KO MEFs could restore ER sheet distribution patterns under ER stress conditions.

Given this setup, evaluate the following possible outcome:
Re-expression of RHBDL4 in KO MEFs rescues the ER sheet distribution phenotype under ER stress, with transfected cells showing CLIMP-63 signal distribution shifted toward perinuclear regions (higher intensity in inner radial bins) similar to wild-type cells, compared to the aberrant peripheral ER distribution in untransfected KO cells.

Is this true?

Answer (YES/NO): NO